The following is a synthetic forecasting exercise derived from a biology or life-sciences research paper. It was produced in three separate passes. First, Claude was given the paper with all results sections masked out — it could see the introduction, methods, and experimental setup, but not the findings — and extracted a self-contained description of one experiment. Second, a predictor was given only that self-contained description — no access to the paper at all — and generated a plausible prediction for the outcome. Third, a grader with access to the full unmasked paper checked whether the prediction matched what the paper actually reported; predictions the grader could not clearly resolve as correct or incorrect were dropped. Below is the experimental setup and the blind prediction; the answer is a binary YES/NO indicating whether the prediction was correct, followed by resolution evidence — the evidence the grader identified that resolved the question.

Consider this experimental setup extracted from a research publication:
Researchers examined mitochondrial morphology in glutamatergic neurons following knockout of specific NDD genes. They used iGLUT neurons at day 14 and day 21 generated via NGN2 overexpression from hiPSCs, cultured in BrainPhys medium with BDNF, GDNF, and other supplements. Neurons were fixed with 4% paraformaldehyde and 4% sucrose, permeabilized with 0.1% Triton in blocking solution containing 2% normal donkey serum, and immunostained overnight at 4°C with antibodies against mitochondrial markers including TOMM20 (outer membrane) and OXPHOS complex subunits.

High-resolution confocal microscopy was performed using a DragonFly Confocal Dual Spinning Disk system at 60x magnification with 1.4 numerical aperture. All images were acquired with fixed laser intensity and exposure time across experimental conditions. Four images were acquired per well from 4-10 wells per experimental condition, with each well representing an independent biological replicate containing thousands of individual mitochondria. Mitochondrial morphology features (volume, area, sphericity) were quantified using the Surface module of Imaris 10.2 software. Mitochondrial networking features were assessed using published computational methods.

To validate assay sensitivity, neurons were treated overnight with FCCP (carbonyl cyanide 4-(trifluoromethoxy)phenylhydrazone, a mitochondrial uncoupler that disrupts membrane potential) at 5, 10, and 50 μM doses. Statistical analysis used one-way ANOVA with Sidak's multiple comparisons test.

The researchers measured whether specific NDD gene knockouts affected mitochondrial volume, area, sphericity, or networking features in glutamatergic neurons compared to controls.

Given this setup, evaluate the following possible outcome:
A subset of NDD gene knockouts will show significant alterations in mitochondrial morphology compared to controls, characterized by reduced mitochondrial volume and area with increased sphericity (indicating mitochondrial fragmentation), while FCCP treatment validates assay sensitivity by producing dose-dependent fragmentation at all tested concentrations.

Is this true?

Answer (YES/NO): NO